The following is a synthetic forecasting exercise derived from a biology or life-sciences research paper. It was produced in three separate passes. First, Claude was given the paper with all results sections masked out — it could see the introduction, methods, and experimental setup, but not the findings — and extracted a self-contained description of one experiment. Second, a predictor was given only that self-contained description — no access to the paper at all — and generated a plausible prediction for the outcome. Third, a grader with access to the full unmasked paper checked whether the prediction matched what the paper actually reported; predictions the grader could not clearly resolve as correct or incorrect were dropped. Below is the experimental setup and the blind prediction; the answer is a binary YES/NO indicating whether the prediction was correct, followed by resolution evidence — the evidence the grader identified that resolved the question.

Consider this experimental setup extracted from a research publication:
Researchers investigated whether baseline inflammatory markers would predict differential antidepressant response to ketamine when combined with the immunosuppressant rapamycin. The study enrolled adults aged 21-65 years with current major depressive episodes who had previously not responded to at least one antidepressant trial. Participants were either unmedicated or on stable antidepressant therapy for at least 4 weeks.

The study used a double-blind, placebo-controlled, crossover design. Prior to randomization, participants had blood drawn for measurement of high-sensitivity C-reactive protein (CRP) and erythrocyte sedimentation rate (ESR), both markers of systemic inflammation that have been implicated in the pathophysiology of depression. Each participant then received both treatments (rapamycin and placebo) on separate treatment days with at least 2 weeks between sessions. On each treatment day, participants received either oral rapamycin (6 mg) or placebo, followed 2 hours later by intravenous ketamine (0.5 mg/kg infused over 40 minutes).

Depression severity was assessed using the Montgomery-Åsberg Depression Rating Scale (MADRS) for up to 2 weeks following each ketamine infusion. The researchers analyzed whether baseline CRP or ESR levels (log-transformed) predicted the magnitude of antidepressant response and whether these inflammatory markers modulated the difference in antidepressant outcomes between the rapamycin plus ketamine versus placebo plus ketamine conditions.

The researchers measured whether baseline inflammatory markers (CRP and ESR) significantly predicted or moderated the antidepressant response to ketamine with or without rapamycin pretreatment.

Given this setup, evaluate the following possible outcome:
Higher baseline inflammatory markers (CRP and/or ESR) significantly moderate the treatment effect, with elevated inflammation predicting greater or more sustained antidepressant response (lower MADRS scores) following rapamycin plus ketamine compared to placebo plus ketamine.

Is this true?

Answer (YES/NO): NO